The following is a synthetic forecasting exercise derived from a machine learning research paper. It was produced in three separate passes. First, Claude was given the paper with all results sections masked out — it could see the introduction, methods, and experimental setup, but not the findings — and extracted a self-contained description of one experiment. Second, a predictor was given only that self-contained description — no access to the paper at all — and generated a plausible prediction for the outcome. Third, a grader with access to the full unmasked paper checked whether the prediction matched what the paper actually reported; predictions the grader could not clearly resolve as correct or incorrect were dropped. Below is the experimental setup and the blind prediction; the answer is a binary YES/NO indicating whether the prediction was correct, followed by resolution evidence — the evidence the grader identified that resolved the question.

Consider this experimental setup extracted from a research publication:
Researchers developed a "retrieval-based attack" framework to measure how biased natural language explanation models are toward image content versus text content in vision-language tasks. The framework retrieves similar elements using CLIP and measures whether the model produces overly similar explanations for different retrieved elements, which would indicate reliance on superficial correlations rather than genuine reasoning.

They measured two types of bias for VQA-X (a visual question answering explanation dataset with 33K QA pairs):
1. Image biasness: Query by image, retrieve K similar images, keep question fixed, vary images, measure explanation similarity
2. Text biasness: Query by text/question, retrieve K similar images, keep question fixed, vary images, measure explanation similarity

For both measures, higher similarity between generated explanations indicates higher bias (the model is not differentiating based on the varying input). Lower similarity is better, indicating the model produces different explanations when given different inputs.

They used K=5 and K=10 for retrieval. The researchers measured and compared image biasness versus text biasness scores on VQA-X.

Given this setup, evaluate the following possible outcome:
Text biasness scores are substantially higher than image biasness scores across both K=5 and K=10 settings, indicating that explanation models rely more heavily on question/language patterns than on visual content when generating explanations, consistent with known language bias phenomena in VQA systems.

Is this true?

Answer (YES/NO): NO